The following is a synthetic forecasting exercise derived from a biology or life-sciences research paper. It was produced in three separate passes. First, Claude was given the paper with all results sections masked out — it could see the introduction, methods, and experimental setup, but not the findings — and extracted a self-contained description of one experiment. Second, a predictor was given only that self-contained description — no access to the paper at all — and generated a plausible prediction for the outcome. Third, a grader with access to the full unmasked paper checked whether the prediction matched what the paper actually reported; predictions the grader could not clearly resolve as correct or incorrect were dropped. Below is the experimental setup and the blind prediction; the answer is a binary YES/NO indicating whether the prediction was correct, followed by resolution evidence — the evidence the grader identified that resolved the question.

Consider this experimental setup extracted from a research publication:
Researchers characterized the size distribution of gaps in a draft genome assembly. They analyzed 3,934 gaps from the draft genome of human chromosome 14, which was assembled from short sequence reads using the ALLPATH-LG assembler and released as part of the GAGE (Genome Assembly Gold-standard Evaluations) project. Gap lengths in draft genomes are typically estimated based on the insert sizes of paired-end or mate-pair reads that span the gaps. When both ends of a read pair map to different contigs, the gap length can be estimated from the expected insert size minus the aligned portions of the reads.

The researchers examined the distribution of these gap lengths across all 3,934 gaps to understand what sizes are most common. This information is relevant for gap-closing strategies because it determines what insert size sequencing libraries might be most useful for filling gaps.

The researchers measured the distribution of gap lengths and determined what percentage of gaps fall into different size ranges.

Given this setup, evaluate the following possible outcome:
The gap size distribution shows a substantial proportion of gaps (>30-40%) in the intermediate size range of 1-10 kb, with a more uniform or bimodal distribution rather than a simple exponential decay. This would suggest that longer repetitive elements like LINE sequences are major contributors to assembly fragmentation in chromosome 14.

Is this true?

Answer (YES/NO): NO